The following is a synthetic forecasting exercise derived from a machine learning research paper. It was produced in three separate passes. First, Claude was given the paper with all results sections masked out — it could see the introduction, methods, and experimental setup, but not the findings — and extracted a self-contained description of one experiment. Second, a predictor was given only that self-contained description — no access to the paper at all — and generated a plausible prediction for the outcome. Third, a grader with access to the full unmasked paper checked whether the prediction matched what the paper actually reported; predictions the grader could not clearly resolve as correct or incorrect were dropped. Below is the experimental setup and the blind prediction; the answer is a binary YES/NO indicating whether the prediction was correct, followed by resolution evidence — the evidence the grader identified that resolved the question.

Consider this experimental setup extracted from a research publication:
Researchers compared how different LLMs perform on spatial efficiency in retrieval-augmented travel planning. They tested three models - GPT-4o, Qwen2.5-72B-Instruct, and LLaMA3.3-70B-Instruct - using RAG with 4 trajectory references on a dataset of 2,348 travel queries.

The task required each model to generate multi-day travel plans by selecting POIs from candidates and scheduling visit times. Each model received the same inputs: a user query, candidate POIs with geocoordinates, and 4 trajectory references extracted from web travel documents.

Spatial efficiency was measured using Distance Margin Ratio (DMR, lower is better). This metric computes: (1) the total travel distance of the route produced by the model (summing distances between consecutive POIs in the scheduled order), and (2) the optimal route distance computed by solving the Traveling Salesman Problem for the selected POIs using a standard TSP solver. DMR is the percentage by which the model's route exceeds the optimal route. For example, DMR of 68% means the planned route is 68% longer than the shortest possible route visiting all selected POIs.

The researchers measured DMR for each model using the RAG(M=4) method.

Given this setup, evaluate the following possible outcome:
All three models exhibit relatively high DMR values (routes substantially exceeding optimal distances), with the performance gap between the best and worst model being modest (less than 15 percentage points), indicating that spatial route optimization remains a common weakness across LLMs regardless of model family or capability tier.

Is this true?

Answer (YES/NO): NO